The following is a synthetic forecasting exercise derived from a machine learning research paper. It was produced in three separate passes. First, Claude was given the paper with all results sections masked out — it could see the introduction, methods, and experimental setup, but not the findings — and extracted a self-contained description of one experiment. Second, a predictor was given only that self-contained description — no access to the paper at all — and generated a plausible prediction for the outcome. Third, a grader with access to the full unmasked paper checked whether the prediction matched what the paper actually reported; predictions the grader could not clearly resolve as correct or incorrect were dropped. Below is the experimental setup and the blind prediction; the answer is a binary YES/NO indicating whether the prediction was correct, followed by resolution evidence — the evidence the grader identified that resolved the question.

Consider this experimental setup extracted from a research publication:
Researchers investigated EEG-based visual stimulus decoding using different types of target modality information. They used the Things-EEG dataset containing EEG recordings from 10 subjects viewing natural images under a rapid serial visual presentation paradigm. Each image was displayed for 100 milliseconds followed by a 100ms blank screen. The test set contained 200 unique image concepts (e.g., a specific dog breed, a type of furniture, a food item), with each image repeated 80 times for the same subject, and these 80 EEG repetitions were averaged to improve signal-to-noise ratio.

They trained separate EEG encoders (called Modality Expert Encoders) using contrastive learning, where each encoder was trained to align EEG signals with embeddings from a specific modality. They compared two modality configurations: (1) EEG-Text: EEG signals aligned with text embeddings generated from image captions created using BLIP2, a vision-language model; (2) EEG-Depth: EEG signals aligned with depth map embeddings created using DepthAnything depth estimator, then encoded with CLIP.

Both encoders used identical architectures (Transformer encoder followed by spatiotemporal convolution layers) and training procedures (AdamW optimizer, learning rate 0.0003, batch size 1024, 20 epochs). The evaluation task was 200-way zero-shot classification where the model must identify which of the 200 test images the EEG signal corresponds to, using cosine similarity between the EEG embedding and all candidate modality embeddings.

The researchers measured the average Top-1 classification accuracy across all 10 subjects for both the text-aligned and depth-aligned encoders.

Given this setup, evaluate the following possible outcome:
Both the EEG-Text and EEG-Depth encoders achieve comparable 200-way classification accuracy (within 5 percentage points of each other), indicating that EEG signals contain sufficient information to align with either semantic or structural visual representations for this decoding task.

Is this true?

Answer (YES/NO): NO